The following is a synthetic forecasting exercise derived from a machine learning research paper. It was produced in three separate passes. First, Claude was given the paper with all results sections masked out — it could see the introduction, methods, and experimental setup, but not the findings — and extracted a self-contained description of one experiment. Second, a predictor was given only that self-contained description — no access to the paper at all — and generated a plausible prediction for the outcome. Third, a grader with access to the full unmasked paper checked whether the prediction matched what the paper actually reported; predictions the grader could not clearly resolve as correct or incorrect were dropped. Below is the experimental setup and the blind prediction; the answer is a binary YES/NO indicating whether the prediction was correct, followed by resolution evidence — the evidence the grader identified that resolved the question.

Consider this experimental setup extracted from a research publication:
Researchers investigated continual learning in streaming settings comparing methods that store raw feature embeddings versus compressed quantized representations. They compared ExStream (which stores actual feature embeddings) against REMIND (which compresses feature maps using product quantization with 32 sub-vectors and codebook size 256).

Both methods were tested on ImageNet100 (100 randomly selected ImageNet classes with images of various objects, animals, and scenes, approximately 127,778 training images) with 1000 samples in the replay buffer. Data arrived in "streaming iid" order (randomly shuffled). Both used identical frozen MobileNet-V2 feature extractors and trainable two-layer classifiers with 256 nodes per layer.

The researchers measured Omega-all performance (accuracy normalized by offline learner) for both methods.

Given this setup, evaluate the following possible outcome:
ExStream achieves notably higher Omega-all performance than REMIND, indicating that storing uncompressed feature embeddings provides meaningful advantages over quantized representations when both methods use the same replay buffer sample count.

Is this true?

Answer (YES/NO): YES